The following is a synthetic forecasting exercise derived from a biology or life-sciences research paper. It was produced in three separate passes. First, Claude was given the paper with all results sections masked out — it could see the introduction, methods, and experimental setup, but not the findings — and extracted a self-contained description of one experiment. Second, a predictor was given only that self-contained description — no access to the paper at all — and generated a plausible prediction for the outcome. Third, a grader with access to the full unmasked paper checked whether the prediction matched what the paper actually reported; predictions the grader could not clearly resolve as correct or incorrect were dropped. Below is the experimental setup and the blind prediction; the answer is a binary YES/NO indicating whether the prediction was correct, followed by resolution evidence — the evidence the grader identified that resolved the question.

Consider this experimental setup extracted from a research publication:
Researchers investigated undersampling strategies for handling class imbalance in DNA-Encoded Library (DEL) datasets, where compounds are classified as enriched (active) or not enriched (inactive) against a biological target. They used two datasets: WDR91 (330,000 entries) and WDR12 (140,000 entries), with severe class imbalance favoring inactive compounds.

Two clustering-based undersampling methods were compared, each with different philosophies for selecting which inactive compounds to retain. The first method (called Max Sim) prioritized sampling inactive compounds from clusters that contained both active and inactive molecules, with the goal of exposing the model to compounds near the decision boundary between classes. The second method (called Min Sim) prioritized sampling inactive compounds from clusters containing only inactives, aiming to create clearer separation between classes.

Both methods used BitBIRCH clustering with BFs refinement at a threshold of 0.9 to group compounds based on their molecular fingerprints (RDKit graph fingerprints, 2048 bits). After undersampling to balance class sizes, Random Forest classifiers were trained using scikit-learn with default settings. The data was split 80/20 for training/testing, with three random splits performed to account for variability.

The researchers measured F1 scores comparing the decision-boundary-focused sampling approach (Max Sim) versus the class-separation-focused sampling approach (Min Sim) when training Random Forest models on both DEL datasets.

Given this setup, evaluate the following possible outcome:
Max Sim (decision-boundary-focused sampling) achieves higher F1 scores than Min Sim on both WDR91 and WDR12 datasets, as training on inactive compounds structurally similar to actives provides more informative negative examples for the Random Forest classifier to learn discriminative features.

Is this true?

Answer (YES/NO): YES